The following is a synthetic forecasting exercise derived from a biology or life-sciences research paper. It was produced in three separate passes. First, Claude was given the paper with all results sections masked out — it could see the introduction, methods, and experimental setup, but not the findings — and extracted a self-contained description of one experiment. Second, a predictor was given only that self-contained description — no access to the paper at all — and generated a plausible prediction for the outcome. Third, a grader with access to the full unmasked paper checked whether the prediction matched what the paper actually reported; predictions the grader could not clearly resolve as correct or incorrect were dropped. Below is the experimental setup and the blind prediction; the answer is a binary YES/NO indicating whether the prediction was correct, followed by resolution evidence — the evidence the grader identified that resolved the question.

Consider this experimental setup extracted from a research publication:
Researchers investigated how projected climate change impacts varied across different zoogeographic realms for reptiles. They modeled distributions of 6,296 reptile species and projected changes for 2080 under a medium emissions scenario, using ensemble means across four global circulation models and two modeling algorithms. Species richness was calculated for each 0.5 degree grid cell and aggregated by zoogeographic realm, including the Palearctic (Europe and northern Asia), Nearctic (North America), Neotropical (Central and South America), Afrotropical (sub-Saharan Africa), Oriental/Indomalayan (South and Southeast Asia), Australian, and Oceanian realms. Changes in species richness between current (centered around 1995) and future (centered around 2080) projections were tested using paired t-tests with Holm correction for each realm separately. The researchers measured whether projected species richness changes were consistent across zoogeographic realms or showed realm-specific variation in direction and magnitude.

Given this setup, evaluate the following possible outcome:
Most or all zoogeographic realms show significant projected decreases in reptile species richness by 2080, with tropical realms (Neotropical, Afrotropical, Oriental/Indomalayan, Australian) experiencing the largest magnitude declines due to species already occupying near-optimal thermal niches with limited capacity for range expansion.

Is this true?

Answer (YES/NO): NO